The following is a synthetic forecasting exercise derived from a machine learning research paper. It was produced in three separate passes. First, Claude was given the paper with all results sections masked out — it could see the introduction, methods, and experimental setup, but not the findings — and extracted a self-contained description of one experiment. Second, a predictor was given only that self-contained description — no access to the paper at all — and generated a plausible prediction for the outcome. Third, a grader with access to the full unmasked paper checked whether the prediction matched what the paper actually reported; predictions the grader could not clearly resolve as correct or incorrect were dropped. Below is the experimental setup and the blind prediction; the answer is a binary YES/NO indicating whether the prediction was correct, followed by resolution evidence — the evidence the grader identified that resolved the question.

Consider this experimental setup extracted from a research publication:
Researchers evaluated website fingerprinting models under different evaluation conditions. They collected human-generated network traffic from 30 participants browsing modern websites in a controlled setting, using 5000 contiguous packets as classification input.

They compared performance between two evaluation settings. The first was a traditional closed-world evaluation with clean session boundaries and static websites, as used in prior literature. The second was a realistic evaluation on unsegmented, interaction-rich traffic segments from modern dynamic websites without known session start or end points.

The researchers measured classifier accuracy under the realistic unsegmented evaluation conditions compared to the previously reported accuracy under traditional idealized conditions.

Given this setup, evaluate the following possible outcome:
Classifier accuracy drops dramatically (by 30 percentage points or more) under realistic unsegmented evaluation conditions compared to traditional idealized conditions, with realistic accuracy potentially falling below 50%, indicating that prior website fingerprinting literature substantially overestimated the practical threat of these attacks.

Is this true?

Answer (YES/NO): YES